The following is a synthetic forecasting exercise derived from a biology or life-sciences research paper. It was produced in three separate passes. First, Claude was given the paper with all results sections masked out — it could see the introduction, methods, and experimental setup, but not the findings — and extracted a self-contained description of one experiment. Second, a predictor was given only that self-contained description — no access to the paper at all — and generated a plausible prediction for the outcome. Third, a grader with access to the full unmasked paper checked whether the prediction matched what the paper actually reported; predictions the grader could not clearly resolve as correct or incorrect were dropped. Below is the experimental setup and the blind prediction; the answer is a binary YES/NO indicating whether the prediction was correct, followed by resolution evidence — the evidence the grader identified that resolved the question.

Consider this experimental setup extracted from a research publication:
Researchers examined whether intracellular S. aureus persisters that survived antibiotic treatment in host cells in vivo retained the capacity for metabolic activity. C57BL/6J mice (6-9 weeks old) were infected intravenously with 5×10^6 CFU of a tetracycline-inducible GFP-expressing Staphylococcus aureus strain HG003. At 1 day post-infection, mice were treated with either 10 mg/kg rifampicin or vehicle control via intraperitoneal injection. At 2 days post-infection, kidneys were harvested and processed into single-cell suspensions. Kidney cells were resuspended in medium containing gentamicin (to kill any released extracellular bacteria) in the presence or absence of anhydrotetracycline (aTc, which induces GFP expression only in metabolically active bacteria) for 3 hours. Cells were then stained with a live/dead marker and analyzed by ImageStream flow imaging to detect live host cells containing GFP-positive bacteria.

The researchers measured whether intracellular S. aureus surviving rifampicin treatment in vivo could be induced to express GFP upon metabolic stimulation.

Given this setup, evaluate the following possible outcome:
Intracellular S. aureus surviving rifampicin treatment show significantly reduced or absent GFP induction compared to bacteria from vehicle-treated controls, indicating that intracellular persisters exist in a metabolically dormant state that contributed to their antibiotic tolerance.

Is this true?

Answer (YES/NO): NO